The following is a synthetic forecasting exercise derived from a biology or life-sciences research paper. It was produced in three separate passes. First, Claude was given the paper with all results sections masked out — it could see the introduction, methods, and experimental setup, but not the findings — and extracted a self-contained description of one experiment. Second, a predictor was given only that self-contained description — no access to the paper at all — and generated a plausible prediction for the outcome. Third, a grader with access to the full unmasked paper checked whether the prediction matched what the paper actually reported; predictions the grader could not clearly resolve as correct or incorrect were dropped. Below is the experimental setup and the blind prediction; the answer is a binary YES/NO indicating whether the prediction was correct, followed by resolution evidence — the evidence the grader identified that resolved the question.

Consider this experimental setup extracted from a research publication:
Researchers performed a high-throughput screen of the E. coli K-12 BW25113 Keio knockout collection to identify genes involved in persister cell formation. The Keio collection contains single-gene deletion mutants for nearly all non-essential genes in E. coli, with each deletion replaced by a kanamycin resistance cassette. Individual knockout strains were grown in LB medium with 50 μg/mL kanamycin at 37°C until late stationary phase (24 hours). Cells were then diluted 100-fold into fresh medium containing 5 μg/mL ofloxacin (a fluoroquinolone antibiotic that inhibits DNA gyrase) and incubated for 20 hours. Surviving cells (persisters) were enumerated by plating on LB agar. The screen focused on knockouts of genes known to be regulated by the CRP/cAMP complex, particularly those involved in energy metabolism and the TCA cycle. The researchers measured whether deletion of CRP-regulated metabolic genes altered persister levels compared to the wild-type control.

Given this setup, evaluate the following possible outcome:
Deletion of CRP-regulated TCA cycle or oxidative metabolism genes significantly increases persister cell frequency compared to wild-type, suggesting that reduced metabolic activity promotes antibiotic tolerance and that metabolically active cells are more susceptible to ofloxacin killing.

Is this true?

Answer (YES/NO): NO